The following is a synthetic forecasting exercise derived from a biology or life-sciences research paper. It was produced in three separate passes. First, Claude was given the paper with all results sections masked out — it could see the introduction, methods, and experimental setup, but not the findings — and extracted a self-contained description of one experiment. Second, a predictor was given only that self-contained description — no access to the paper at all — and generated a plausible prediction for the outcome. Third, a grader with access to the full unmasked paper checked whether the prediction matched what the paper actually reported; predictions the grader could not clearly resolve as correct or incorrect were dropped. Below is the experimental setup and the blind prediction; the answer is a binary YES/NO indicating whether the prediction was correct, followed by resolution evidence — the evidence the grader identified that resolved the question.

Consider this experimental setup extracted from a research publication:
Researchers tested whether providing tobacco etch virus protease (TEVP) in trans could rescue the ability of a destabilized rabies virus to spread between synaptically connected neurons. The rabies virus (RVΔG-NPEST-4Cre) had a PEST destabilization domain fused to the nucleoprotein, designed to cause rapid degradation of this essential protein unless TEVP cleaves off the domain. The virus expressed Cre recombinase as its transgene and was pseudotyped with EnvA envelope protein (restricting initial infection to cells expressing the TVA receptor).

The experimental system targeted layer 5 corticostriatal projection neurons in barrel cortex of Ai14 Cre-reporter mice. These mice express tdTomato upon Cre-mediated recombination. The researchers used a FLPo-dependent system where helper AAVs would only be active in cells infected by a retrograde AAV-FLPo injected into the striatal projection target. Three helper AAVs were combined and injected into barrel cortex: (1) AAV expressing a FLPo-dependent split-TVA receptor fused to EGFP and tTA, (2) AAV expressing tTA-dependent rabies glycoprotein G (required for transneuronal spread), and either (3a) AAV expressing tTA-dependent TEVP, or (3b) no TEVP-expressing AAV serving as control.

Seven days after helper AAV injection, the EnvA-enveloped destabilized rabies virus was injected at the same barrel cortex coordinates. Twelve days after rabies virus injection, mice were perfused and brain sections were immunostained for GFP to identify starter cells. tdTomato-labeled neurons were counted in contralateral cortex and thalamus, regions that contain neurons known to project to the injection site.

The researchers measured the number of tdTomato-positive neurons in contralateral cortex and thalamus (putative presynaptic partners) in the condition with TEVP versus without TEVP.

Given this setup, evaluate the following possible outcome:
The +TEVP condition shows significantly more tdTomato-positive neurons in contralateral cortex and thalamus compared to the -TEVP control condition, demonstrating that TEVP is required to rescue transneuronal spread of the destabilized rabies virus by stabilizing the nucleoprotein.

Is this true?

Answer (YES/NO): YES